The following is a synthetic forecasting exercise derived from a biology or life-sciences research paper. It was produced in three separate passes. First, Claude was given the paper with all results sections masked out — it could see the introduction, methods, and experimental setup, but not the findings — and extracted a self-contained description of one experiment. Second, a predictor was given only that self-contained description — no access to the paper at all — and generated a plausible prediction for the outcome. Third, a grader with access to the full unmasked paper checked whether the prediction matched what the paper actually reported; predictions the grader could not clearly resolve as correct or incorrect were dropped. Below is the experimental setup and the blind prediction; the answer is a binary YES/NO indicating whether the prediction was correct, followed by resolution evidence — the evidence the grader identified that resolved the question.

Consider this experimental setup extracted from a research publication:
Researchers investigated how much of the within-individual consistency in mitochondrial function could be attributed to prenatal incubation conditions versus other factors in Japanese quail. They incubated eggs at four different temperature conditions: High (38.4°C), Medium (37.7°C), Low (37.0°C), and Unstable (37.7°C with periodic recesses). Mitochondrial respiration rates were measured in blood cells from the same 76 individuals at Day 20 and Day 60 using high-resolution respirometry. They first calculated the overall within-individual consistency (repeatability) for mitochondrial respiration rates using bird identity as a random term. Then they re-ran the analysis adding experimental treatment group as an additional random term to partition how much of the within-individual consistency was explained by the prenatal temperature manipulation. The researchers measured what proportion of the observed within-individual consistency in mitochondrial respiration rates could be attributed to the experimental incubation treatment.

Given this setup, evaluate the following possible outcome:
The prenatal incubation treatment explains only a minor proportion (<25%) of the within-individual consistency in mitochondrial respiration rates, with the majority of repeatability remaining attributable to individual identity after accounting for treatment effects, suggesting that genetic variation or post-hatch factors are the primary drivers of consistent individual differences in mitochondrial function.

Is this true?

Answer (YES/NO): YES